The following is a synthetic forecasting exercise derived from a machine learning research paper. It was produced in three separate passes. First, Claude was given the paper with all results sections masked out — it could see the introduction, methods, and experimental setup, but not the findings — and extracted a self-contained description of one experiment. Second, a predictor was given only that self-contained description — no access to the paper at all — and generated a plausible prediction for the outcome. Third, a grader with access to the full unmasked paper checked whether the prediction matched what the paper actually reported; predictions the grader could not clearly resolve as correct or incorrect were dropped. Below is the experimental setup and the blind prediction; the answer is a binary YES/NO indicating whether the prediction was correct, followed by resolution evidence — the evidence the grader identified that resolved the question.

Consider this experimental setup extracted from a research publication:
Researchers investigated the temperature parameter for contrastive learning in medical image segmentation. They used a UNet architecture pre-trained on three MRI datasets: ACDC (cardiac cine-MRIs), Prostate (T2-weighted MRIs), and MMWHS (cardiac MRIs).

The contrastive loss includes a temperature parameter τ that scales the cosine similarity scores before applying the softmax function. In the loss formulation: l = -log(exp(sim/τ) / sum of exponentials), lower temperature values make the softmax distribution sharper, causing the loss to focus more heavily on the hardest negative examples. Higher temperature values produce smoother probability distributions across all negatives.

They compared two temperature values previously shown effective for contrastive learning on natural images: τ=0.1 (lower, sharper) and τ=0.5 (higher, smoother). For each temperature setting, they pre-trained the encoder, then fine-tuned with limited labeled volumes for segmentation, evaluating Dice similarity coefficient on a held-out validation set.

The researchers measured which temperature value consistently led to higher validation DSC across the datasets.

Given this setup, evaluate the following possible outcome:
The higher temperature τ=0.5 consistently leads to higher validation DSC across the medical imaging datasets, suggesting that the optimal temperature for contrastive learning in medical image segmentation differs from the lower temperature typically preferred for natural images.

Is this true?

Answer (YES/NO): NO